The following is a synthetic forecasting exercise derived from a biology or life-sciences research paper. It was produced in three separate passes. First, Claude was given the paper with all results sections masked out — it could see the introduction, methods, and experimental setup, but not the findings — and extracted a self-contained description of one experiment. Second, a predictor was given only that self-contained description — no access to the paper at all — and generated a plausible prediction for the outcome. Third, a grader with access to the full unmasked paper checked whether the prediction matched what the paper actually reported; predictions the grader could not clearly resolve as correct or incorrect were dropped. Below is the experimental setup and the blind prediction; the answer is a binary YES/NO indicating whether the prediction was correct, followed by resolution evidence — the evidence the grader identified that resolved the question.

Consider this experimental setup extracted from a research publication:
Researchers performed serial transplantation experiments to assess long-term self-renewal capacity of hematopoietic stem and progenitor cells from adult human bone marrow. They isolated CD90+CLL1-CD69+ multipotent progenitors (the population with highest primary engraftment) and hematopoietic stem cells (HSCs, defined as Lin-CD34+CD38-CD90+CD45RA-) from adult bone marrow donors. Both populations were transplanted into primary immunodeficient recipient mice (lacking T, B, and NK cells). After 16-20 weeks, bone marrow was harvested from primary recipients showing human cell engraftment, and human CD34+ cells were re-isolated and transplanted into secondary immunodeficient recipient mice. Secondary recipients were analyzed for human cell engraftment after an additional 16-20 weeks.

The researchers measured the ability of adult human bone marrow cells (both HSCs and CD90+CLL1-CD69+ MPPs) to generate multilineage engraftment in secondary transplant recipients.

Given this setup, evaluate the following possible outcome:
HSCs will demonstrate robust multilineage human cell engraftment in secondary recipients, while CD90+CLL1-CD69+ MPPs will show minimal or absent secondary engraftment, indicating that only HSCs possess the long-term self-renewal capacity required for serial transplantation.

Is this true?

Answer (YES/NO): NO